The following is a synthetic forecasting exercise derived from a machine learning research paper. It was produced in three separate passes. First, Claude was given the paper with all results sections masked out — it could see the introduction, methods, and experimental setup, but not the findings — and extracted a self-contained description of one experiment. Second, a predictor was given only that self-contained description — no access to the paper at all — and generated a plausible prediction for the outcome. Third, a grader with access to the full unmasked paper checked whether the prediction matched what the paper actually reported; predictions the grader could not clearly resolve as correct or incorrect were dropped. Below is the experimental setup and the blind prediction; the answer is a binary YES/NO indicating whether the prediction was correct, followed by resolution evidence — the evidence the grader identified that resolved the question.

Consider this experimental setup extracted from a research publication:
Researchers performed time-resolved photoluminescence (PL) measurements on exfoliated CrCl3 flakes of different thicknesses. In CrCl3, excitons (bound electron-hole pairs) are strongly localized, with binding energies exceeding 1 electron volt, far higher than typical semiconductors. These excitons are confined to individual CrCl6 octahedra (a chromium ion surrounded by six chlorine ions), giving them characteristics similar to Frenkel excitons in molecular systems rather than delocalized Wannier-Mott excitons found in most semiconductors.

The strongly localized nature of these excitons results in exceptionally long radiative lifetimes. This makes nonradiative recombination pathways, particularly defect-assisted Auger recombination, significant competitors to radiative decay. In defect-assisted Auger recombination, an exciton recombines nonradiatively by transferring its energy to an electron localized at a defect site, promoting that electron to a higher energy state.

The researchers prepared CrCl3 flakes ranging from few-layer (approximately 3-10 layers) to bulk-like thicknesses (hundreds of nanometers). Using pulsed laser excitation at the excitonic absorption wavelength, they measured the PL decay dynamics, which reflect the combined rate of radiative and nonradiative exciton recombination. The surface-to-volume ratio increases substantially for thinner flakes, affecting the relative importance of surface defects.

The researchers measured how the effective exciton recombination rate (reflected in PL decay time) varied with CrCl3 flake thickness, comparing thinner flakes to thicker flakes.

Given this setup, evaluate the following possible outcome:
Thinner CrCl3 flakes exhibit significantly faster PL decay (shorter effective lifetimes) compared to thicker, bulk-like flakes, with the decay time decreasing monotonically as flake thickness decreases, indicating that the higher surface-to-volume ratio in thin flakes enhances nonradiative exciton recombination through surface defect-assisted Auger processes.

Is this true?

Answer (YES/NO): YES